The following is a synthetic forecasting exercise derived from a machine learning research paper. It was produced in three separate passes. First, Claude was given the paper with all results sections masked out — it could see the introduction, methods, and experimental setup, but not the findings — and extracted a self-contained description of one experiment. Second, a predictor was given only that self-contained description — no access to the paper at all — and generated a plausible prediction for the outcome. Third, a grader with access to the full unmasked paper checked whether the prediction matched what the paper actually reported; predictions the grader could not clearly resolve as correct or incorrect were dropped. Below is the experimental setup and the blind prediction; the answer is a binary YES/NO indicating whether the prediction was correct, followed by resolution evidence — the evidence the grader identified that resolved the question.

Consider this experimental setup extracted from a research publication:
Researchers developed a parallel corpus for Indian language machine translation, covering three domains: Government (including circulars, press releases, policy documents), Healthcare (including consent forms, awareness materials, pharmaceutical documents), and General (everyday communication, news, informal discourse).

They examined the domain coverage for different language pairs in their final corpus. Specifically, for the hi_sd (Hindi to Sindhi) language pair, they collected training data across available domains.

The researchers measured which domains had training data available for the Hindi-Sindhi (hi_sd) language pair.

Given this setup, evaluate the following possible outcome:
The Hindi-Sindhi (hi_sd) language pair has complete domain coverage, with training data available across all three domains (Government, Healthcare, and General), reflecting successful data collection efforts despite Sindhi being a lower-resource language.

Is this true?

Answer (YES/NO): NO